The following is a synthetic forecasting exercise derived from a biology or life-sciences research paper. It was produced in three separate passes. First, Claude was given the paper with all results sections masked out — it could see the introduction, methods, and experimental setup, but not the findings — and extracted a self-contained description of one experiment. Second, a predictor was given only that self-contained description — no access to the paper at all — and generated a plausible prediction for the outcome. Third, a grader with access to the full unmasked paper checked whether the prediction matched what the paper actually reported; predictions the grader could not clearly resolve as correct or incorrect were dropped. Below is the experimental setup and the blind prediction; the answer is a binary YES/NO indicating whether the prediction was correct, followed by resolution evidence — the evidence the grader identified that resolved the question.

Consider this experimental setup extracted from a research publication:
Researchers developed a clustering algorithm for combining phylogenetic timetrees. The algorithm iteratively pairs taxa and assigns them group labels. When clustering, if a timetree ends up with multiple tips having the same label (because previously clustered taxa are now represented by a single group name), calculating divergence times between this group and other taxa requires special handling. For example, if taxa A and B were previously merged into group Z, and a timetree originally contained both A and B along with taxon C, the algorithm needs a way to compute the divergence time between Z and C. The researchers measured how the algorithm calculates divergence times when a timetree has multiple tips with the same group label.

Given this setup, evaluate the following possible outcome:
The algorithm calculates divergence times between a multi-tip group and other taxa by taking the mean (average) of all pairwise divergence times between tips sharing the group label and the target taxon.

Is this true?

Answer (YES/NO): YES